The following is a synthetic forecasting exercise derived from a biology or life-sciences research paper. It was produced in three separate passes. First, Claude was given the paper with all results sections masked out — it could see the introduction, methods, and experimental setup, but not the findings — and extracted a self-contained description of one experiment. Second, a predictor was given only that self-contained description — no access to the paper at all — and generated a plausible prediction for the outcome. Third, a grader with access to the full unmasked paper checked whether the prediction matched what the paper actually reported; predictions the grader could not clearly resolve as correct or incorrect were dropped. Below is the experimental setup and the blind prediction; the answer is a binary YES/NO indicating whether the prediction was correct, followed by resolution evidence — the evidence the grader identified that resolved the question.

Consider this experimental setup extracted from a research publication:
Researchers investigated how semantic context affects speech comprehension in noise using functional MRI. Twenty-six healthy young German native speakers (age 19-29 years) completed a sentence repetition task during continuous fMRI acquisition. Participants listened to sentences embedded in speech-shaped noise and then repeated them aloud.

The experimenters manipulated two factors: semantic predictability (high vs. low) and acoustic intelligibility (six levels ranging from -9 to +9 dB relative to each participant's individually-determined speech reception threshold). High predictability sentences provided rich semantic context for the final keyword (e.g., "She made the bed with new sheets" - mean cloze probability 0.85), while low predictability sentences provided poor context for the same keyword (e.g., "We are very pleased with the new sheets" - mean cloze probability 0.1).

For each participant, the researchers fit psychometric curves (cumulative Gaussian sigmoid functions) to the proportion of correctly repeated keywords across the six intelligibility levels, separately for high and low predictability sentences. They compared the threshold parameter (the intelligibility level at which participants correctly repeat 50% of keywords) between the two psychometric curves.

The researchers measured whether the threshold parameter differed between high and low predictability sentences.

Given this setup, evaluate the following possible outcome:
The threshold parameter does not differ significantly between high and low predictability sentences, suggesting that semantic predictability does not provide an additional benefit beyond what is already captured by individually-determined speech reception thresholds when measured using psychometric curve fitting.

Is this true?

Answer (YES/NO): NO